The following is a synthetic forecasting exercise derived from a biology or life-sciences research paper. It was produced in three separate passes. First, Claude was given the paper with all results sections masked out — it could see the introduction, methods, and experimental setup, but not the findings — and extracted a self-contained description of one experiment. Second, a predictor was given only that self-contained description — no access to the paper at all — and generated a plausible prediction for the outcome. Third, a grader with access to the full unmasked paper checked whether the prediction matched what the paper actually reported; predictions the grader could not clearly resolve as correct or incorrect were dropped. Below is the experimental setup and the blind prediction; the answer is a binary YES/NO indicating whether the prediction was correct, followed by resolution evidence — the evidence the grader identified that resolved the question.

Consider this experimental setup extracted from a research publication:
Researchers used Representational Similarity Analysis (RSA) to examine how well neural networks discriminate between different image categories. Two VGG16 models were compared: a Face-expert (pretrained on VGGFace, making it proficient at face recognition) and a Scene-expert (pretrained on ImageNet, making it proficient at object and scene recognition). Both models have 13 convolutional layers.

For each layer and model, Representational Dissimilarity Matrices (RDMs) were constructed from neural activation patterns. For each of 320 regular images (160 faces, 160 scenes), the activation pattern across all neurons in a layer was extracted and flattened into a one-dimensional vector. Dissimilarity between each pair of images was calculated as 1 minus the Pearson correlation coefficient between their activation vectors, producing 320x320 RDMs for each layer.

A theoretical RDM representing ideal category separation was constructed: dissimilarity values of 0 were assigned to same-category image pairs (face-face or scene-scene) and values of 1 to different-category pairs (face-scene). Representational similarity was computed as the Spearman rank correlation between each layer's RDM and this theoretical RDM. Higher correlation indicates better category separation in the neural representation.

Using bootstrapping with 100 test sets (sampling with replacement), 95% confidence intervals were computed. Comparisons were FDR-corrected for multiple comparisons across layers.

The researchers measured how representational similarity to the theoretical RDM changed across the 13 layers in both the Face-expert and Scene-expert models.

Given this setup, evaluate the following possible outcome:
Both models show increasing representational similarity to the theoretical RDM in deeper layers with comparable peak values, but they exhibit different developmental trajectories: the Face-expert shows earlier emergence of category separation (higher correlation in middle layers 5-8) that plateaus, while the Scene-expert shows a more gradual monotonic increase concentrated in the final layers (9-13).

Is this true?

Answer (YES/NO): NO